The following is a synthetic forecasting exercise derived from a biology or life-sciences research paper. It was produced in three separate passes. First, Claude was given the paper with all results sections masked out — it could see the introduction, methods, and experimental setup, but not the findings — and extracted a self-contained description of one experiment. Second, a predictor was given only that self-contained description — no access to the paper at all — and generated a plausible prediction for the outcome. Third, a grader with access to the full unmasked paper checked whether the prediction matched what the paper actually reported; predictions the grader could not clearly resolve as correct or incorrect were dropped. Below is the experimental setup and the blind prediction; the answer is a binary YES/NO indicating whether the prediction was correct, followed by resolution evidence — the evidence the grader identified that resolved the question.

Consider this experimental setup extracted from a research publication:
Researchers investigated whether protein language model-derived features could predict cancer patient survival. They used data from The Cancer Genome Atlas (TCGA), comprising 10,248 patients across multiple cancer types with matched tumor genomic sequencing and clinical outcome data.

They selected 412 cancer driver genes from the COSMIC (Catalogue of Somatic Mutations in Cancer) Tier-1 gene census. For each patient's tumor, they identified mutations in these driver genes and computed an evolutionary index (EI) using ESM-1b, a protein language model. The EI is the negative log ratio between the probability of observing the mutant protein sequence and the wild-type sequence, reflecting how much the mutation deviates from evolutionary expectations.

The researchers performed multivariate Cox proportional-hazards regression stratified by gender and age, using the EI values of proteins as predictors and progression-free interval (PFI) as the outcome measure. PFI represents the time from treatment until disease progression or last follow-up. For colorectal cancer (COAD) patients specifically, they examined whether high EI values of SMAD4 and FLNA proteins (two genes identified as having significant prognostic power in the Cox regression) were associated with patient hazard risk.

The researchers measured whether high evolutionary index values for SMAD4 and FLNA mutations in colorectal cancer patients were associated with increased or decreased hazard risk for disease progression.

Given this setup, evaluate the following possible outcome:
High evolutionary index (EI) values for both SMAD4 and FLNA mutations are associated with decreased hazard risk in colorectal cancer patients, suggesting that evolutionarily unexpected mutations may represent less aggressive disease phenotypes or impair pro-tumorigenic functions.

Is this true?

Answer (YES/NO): NO